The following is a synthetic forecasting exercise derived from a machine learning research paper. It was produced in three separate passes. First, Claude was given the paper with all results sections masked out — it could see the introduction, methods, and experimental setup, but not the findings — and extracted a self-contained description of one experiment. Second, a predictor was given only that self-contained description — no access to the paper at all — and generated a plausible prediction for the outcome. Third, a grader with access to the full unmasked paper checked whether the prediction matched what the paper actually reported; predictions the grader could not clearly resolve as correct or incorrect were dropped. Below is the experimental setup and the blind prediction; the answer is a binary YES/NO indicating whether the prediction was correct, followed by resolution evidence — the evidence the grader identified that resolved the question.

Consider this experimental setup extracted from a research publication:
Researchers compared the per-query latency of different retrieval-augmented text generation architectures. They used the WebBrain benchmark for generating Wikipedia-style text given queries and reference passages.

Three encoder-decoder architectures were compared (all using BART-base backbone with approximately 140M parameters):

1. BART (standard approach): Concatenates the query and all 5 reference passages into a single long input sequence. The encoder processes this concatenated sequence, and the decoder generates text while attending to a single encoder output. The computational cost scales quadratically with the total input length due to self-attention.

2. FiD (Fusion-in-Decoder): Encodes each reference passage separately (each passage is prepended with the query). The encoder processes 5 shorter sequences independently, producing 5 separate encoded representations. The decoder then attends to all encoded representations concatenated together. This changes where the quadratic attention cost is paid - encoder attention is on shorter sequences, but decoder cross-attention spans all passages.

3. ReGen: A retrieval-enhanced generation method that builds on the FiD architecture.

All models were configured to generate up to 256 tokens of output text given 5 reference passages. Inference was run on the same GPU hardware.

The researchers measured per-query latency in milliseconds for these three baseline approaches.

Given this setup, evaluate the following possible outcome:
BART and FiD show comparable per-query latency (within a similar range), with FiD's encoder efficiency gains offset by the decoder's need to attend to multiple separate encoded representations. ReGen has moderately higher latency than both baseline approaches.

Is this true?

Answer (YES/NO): NO